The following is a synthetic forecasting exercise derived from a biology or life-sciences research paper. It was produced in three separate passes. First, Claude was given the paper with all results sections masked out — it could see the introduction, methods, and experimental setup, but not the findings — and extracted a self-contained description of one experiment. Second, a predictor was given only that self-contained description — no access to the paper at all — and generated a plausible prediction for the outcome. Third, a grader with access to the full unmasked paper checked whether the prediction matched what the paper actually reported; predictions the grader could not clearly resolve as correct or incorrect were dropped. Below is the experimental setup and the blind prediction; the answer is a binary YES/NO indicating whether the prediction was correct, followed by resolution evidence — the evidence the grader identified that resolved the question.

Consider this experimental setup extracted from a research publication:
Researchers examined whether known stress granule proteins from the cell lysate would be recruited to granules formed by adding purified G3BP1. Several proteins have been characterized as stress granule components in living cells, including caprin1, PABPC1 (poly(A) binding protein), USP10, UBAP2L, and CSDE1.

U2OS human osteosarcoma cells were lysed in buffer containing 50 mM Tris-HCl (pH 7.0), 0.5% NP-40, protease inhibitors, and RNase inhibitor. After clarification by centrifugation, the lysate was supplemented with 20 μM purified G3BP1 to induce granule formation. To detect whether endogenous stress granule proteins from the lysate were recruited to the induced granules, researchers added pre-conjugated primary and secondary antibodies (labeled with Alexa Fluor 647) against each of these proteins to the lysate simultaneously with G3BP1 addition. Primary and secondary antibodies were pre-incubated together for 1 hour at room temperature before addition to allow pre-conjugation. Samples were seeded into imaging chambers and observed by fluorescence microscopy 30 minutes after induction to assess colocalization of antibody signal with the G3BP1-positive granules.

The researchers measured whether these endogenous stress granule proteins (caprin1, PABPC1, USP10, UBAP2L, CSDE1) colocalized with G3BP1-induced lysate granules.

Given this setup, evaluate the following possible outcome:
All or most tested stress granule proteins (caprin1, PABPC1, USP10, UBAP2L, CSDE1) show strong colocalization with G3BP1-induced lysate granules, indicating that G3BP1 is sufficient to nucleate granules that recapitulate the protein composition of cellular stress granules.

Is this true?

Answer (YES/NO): YES